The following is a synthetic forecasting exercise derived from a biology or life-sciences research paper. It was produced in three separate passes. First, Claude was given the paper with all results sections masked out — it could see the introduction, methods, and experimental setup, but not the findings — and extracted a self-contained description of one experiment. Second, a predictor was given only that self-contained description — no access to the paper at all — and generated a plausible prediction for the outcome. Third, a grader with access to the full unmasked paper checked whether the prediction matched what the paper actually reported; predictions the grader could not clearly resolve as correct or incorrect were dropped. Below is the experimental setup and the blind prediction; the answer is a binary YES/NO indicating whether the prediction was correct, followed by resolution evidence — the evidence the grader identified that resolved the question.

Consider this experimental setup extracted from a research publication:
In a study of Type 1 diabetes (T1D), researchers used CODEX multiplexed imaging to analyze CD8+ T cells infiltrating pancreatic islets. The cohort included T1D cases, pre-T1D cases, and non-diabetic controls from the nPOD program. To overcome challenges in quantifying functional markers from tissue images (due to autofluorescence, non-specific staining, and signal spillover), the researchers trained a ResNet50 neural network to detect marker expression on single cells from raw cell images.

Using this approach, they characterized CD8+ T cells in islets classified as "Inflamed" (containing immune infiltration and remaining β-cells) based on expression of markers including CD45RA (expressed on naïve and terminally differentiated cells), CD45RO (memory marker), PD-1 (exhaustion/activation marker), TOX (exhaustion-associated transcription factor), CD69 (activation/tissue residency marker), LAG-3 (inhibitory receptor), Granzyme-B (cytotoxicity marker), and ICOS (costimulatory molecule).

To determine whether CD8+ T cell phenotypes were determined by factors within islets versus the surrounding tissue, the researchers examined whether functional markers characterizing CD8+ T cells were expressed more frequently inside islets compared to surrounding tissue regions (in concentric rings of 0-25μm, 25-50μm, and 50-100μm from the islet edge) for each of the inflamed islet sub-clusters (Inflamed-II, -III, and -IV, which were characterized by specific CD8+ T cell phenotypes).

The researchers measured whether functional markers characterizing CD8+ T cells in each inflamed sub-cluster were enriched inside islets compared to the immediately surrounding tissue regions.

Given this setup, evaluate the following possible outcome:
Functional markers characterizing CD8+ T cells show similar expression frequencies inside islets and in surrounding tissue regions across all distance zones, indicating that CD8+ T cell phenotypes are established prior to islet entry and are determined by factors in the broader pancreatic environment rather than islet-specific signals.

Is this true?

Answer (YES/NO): NO